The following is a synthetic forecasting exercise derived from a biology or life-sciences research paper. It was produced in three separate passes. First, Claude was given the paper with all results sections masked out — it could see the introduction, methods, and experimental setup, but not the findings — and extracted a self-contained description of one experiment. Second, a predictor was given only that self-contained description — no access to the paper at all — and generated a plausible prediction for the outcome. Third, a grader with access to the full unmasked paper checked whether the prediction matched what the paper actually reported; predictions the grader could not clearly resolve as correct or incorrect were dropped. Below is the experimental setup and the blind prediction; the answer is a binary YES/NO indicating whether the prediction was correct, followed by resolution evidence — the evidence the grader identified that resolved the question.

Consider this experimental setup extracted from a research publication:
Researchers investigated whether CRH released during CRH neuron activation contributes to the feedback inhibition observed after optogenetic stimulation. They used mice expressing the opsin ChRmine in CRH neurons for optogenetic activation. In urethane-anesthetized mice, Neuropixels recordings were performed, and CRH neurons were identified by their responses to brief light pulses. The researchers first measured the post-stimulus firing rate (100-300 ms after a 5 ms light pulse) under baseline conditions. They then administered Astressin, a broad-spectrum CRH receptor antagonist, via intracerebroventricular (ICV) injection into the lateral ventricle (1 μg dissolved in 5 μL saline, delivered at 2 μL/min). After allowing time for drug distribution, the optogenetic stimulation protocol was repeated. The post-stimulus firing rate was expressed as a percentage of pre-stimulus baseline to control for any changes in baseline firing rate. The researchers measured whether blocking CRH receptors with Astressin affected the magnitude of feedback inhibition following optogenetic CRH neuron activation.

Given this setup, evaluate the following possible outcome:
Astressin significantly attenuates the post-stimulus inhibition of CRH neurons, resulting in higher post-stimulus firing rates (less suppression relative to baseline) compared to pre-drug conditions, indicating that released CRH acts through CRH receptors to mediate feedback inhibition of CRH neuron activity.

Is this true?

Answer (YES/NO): NO